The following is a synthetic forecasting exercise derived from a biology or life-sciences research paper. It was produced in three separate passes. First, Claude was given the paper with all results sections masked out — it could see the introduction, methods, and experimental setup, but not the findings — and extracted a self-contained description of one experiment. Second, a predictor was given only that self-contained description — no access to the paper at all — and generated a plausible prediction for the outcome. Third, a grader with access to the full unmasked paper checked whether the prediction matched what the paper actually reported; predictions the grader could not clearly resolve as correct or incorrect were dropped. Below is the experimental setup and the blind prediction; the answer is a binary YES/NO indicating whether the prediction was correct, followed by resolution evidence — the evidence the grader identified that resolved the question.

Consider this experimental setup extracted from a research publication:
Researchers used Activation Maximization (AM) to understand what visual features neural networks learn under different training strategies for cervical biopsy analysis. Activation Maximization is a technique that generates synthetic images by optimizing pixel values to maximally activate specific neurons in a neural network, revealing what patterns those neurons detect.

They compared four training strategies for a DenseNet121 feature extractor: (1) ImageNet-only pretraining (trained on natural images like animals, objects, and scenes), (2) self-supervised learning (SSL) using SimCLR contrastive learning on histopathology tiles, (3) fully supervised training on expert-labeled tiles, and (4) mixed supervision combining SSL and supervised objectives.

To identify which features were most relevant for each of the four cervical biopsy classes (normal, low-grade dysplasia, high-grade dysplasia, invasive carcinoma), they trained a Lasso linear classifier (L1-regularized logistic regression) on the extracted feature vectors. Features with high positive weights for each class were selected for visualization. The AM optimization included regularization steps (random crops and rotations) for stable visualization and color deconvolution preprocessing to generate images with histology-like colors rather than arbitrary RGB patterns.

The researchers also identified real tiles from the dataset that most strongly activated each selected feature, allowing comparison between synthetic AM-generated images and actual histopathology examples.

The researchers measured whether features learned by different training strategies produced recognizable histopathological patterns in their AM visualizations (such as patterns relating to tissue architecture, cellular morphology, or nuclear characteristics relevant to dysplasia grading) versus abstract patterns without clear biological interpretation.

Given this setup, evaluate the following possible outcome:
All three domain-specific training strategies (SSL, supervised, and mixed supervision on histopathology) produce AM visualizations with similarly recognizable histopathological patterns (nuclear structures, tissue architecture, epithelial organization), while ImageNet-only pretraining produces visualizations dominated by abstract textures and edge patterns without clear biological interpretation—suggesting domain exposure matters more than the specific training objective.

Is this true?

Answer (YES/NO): NO